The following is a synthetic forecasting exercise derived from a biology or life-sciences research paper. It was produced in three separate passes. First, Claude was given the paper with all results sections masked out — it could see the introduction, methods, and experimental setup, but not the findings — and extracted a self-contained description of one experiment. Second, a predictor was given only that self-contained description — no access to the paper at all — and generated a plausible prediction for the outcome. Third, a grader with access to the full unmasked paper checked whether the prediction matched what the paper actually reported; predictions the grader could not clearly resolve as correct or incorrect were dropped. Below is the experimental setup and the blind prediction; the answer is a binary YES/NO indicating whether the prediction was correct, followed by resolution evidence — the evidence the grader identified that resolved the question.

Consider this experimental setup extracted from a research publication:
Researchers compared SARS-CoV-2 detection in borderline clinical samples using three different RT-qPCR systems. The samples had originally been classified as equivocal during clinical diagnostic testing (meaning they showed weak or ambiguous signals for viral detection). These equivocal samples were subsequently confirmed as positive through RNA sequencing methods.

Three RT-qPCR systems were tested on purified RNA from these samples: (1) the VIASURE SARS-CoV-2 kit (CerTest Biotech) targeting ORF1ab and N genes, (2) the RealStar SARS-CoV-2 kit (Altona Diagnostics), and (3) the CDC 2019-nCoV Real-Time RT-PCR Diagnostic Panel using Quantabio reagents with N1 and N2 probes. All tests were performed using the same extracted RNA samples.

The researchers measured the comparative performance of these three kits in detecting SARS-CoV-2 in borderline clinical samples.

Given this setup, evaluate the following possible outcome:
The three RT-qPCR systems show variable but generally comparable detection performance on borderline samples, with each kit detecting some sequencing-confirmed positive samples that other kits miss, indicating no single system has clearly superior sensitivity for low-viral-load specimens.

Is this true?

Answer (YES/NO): YES